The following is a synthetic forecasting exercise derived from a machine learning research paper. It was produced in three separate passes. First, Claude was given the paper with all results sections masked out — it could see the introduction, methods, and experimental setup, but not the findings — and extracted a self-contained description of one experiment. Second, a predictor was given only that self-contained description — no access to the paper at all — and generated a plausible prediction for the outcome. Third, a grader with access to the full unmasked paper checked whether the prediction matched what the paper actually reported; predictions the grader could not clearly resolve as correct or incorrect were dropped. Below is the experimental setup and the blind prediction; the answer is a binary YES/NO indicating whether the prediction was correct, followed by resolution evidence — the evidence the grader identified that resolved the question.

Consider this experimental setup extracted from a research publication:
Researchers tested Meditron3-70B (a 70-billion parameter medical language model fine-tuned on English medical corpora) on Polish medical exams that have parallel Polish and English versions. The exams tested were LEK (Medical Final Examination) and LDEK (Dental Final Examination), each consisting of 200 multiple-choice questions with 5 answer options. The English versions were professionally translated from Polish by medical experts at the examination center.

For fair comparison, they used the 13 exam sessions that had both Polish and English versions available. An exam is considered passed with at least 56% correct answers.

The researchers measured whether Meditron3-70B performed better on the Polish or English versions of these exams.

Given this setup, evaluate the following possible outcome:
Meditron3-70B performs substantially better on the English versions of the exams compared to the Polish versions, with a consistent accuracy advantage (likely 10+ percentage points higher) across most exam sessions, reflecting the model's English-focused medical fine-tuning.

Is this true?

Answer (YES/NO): NO